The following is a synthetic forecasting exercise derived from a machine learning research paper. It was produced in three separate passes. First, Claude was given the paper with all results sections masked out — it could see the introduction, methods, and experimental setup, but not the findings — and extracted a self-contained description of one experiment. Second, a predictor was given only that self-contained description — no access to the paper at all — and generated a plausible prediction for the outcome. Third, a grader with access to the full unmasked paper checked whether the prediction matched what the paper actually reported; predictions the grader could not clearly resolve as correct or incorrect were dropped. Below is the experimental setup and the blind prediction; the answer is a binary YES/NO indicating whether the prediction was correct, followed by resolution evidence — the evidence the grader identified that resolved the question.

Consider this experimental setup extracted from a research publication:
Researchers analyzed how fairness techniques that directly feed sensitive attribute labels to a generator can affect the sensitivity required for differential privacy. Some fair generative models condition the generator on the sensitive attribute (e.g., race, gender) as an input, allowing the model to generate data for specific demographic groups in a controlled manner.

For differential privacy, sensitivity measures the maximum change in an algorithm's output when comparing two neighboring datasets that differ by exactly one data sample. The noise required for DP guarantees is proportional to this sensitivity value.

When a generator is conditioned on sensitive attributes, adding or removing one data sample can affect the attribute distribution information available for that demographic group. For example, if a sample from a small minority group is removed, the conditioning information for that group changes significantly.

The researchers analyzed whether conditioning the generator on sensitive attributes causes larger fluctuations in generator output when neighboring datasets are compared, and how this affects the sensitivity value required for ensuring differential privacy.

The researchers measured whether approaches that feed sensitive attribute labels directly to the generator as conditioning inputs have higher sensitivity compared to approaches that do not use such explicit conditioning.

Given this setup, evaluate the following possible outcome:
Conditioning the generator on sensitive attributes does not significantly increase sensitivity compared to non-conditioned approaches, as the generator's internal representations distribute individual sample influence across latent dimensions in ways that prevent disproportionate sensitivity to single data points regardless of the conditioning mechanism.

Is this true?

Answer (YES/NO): NO